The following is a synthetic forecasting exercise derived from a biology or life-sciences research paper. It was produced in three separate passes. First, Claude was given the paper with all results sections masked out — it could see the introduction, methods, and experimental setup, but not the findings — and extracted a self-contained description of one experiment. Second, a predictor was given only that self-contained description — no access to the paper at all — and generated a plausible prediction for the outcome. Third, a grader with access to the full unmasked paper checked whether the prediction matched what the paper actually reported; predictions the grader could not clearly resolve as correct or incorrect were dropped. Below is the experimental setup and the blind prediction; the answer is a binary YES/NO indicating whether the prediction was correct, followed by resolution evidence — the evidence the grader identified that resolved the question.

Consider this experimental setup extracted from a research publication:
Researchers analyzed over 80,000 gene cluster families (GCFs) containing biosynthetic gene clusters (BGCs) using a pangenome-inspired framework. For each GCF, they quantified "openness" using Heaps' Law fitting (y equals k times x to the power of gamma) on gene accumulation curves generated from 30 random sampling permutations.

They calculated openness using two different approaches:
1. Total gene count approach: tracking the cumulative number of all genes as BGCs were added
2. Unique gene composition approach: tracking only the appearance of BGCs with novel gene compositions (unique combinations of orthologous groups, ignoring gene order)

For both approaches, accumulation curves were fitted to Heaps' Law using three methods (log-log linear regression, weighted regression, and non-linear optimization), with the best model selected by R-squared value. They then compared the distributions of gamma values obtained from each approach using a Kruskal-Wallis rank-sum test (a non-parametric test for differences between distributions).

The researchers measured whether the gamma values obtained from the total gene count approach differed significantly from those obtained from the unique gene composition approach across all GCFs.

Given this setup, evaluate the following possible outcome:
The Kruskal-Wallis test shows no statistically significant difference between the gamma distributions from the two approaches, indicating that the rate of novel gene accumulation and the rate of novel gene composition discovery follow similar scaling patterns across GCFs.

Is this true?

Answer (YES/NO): NO